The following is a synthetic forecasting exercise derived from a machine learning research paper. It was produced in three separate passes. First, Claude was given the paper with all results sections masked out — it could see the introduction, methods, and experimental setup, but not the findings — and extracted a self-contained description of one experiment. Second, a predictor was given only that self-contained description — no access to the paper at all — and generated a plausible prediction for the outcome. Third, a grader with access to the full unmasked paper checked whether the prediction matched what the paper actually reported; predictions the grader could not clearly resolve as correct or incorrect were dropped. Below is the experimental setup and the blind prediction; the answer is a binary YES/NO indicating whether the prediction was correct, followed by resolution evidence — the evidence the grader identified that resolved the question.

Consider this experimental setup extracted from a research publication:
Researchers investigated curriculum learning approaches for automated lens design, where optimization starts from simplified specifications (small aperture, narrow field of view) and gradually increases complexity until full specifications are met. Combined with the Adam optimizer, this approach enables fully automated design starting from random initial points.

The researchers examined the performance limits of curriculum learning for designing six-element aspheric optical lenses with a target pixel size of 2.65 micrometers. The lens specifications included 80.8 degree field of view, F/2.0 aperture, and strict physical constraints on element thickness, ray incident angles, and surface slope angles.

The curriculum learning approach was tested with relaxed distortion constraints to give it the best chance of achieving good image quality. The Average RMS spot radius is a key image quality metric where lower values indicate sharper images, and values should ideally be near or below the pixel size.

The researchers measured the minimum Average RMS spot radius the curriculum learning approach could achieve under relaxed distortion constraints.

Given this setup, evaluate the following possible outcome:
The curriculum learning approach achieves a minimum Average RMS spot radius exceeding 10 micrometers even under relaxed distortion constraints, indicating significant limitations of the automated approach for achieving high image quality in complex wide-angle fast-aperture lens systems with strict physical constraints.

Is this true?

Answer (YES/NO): YES